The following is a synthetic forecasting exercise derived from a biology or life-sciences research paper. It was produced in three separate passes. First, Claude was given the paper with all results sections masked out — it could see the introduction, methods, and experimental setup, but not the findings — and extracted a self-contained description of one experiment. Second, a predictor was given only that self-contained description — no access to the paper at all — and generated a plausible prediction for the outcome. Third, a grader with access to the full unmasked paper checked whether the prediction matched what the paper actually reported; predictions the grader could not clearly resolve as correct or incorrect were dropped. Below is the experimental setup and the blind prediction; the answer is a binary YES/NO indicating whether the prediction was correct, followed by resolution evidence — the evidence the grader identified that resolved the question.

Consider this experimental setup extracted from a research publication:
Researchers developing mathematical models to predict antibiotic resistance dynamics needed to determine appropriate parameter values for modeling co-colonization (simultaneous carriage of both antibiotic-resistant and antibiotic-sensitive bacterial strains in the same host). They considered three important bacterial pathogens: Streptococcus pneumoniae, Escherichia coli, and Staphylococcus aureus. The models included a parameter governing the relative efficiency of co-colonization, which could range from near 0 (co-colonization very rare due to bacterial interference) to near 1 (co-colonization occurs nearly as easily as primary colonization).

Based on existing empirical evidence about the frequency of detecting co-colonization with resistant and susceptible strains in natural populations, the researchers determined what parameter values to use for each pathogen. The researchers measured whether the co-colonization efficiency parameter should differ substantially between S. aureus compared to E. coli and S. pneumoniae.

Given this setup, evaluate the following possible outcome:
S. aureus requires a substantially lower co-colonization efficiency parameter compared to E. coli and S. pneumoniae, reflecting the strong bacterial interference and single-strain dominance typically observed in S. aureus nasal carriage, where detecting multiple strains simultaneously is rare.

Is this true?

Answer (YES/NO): YES